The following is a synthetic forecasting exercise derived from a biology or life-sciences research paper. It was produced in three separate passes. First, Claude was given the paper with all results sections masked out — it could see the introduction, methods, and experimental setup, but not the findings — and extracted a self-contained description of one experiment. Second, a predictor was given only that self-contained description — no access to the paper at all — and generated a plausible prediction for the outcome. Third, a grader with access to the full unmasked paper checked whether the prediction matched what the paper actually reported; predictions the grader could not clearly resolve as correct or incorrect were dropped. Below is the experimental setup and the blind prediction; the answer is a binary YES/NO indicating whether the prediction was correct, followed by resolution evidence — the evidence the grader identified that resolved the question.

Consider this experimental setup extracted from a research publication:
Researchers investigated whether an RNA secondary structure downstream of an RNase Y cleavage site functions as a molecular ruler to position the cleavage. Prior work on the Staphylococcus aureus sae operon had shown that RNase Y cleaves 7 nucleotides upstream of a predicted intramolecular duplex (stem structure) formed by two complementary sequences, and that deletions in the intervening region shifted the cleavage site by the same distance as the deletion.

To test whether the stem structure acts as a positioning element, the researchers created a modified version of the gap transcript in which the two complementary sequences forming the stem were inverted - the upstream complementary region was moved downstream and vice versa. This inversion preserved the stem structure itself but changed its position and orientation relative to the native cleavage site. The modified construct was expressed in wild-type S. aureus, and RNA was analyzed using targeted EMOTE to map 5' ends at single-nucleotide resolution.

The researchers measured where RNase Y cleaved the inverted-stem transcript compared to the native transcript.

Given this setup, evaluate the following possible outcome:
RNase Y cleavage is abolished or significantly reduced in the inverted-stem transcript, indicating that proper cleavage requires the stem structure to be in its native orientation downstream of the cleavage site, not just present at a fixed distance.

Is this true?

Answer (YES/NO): NO